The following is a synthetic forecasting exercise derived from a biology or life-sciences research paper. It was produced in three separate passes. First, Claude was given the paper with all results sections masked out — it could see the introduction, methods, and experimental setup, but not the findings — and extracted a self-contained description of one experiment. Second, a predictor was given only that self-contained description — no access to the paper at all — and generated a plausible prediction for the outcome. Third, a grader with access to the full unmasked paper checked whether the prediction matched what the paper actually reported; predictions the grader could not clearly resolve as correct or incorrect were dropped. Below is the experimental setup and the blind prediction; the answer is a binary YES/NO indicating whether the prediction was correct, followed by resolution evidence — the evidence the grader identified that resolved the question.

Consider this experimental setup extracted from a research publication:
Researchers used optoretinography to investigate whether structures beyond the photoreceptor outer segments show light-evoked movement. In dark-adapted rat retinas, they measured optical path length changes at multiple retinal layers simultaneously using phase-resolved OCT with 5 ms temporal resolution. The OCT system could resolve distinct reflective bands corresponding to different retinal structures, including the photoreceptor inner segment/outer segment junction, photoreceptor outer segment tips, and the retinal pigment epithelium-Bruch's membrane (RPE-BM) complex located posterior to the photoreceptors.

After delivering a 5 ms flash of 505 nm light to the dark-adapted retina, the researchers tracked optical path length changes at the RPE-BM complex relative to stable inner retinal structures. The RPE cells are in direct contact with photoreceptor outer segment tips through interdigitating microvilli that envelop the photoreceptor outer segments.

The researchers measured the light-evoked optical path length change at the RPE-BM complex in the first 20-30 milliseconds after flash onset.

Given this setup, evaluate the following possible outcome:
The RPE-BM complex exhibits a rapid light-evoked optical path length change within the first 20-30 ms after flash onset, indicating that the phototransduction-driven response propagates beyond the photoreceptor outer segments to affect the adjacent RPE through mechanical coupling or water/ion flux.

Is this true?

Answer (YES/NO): YES